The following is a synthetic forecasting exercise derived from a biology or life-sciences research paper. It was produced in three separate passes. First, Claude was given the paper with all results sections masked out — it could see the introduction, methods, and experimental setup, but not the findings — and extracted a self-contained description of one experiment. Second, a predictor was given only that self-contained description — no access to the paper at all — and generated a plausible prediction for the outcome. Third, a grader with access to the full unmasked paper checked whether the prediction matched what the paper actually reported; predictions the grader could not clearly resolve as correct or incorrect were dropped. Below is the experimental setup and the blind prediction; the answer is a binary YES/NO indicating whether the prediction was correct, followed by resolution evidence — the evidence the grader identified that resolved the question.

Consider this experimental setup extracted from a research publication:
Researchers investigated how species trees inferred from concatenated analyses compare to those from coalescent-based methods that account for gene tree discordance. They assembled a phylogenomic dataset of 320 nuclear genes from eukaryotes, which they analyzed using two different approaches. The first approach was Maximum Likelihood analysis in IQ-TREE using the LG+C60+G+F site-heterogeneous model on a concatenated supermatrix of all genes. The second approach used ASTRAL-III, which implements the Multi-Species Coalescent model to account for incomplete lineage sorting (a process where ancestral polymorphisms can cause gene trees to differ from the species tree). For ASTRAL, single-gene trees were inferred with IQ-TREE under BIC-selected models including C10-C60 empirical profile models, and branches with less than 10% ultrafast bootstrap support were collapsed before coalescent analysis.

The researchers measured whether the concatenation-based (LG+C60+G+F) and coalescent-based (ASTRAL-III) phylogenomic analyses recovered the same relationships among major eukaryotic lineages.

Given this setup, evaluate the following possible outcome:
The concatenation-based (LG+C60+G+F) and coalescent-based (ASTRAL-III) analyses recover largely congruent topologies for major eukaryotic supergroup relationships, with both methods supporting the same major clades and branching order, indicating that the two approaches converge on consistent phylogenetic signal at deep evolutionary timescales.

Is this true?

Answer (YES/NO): YES